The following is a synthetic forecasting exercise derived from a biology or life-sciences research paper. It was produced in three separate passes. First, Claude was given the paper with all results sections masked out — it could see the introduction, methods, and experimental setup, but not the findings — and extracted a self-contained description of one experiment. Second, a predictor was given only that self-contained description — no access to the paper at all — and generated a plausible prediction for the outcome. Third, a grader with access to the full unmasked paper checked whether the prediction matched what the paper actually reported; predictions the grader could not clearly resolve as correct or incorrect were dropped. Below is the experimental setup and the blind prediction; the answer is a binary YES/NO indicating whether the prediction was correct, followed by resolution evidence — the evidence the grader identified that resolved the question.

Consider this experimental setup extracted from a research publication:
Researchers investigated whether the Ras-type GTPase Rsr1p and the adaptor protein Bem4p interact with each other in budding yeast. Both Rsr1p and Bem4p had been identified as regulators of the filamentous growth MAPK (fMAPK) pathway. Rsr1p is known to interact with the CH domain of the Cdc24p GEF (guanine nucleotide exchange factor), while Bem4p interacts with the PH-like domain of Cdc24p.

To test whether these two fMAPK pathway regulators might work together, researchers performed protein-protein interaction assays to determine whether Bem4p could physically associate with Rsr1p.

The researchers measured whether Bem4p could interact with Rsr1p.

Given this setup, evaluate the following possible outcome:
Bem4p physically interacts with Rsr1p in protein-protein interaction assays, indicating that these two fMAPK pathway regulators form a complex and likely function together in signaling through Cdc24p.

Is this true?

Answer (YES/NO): YES